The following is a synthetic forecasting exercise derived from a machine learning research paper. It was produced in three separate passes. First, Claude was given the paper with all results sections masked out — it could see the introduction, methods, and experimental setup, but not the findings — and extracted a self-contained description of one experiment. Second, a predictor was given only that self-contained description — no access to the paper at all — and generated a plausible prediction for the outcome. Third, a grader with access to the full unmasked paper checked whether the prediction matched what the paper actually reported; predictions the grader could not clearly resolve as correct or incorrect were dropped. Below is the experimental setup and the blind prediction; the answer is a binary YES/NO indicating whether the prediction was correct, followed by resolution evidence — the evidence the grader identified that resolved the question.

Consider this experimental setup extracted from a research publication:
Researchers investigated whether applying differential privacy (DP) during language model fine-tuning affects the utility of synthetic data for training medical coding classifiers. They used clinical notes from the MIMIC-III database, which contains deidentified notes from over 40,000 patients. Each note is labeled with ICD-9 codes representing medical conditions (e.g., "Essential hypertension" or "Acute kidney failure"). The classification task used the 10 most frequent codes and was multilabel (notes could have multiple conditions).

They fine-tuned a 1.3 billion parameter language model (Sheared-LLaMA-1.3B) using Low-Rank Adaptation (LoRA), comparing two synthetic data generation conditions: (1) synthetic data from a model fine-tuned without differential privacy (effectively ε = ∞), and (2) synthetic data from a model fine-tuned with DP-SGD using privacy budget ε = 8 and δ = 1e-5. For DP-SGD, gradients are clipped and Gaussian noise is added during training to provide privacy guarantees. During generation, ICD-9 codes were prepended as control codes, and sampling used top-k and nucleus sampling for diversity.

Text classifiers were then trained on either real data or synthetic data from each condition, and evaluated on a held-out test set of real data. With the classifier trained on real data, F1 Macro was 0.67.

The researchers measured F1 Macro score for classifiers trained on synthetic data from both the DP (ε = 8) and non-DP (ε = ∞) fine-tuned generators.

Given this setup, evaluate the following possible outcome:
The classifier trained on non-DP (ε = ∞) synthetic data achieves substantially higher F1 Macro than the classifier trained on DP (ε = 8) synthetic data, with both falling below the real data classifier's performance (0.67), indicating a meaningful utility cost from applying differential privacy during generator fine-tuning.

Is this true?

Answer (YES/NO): YES